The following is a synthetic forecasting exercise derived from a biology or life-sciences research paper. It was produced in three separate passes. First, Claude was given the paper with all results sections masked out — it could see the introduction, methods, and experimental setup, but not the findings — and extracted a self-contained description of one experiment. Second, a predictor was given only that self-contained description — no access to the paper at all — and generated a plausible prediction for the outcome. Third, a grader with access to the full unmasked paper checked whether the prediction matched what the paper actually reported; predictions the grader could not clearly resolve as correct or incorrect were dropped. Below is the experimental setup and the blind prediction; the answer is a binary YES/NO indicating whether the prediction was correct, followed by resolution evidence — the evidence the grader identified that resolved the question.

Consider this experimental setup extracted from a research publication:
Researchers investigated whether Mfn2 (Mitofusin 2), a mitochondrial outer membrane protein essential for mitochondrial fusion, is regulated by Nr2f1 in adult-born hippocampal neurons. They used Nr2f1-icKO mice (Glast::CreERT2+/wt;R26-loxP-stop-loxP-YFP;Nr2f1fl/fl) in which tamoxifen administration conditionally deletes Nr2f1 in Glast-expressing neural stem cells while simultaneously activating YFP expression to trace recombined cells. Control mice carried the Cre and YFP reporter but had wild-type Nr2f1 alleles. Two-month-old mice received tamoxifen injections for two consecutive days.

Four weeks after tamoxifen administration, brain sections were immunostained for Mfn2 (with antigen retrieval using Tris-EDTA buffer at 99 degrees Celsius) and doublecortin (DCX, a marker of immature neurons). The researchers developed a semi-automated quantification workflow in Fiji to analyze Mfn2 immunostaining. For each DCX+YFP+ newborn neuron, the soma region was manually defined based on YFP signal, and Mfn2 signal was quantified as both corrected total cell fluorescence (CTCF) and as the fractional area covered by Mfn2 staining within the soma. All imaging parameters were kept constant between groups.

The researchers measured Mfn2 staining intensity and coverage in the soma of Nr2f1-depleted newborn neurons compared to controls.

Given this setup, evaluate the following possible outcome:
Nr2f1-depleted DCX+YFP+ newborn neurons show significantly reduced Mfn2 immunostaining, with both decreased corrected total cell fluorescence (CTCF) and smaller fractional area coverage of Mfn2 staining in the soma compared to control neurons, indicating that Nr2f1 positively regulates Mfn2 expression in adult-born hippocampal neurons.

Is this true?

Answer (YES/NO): YES